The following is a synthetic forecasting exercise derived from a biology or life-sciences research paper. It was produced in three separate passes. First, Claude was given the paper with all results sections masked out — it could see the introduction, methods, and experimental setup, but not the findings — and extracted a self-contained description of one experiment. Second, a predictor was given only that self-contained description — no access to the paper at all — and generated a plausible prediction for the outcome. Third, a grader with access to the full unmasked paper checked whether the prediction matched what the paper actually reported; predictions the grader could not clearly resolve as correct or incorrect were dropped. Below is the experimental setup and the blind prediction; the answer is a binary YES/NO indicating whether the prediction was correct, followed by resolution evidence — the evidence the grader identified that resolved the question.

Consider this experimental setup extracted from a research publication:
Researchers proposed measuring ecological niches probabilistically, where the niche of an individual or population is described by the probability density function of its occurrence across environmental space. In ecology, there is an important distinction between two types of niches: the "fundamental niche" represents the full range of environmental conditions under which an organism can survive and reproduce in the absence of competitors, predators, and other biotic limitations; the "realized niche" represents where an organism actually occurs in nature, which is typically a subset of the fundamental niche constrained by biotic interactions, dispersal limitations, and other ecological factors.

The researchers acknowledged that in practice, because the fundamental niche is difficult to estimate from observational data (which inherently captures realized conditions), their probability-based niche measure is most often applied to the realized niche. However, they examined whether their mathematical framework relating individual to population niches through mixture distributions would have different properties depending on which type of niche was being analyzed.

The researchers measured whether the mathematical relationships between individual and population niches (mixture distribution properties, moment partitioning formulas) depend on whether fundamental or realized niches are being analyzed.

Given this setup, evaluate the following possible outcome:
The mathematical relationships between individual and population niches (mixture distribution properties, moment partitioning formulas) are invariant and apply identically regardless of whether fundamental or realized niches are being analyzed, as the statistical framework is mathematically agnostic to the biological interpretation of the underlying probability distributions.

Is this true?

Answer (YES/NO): YES